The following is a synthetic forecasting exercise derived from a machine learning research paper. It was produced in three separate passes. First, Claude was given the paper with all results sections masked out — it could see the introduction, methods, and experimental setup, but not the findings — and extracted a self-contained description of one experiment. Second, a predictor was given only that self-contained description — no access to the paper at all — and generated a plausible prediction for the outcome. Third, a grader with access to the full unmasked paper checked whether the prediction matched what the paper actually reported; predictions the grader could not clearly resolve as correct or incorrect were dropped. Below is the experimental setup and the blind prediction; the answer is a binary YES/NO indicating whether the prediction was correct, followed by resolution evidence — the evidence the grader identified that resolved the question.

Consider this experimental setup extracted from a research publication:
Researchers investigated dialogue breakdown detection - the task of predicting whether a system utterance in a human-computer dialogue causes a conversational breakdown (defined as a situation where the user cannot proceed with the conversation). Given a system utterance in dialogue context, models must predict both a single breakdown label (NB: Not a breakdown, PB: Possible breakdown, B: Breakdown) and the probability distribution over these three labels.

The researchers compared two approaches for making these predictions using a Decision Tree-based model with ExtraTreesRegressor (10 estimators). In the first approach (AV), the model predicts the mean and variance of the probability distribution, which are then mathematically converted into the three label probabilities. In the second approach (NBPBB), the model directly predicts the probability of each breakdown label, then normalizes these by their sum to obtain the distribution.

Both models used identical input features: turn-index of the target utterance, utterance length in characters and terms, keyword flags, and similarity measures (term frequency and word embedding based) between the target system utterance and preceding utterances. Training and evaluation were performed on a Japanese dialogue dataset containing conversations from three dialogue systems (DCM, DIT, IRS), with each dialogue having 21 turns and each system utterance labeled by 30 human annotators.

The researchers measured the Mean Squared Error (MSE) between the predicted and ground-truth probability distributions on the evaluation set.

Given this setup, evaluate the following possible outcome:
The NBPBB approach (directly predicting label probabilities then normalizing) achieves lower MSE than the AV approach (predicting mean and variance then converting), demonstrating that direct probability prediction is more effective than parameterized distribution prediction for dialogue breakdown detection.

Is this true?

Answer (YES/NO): YES